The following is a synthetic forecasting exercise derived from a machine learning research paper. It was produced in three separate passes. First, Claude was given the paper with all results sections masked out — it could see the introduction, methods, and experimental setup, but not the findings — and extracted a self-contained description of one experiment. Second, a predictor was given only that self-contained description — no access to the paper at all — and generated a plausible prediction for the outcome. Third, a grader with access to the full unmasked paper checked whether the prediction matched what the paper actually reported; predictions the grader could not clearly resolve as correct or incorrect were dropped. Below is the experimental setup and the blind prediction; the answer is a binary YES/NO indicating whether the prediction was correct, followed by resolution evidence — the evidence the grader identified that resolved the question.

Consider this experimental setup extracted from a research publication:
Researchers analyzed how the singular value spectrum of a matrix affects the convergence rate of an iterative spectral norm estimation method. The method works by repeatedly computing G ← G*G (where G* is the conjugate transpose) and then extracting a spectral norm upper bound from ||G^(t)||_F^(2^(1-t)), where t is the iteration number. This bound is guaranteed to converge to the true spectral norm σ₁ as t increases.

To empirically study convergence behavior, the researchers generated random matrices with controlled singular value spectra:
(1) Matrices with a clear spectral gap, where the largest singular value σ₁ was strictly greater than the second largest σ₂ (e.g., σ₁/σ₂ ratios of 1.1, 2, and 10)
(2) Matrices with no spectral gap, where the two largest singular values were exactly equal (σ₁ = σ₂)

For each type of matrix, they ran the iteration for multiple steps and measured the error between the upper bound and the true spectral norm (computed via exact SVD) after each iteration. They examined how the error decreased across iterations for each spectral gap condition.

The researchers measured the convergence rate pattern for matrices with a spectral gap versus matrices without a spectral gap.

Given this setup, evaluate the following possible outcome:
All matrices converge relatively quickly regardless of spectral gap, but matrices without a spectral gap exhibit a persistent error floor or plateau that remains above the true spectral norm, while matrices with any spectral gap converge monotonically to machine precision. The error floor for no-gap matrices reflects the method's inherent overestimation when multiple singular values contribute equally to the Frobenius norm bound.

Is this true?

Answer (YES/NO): NO